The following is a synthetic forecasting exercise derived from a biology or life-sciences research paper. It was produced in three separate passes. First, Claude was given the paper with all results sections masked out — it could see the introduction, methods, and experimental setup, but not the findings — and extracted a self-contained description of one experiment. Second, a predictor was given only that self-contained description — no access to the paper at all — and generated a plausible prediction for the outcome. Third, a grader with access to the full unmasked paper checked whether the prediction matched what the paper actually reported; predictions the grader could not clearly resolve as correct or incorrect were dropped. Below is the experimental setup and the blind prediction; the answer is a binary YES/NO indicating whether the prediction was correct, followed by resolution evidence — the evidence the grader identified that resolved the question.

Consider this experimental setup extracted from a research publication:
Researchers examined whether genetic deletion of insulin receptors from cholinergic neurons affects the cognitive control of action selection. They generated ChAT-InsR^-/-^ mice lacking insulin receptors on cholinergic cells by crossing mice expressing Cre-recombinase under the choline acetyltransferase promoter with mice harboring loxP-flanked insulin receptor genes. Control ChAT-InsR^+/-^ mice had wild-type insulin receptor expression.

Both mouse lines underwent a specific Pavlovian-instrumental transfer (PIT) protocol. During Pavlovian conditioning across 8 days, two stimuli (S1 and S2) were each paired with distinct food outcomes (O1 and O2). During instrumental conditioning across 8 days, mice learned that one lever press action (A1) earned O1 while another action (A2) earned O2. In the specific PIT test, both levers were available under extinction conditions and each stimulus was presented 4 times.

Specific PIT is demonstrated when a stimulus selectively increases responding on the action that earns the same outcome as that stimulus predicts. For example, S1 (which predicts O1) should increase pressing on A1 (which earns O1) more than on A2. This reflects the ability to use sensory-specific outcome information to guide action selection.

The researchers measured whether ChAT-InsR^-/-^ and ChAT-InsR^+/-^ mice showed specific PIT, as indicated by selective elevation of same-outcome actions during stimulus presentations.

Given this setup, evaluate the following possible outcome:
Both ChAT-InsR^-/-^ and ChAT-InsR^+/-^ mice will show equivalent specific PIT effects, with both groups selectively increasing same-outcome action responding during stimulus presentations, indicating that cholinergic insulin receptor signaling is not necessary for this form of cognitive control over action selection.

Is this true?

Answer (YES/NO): YES